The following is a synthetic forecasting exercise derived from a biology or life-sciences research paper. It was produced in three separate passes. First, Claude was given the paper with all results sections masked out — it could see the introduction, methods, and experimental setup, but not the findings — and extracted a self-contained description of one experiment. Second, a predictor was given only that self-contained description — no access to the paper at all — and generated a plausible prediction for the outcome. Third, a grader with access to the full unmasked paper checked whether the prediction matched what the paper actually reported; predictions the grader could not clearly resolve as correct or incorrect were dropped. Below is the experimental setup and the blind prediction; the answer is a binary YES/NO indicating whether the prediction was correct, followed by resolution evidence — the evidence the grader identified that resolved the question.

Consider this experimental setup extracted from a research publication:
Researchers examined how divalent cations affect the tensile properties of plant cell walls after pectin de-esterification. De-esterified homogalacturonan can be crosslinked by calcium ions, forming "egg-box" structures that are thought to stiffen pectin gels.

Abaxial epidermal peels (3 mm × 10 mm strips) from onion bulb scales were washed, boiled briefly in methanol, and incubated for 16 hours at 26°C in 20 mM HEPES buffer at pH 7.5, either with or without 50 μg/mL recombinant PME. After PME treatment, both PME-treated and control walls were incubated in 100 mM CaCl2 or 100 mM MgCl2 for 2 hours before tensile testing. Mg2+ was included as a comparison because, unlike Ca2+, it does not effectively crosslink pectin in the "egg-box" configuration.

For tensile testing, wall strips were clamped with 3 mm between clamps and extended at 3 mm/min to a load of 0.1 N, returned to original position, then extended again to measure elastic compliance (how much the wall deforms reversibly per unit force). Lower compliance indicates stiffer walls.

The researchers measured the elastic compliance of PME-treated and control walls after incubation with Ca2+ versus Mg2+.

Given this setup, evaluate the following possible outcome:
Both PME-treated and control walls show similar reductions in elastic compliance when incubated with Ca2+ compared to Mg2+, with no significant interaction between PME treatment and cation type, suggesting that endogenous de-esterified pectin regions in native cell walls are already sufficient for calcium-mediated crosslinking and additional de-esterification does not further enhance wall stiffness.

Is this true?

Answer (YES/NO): NO